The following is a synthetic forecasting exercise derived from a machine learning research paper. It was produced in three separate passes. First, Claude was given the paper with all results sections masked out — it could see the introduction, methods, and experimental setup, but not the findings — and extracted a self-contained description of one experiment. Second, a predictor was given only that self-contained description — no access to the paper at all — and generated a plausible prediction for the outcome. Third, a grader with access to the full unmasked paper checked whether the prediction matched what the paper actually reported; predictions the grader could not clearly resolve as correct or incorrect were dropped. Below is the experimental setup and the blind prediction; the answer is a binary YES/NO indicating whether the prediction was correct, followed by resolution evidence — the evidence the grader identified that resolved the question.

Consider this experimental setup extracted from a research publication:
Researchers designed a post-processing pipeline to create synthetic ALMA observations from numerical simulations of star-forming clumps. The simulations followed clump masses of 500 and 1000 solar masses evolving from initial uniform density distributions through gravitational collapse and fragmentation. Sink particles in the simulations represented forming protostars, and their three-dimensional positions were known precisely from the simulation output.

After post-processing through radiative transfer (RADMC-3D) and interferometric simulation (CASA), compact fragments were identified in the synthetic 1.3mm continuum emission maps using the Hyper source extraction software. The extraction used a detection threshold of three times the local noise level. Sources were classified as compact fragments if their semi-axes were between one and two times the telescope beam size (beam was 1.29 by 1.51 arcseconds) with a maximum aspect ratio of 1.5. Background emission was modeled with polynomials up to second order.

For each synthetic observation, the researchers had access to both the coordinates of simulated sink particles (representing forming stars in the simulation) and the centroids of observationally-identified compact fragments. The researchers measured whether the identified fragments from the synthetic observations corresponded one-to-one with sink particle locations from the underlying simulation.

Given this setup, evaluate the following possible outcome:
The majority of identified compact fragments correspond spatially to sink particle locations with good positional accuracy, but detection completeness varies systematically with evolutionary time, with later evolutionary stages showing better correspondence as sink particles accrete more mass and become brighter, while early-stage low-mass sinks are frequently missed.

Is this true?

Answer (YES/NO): NO